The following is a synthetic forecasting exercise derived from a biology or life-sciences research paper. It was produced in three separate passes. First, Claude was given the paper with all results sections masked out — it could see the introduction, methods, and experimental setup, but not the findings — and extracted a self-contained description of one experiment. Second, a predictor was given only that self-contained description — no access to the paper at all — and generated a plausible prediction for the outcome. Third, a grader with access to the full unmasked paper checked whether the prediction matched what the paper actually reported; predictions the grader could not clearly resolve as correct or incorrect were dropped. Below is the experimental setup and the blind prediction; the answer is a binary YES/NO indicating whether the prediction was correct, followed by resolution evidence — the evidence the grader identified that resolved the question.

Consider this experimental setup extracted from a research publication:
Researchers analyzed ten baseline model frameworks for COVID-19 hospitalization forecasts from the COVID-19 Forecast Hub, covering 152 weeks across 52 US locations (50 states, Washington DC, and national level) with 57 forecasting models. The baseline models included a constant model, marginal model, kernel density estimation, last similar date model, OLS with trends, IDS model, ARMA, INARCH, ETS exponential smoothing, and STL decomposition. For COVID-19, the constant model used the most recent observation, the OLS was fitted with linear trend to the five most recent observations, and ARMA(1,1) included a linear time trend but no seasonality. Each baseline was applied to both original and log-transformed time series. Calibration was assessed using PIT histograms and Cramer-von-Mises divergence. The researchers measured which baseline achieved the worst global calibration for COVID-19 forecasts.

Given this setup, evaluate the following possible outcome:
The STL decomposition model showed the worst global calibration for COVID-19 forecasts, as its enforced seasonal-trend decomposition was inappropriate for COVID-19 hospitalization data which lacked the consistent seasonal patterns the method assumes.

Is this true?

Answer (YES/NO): YES